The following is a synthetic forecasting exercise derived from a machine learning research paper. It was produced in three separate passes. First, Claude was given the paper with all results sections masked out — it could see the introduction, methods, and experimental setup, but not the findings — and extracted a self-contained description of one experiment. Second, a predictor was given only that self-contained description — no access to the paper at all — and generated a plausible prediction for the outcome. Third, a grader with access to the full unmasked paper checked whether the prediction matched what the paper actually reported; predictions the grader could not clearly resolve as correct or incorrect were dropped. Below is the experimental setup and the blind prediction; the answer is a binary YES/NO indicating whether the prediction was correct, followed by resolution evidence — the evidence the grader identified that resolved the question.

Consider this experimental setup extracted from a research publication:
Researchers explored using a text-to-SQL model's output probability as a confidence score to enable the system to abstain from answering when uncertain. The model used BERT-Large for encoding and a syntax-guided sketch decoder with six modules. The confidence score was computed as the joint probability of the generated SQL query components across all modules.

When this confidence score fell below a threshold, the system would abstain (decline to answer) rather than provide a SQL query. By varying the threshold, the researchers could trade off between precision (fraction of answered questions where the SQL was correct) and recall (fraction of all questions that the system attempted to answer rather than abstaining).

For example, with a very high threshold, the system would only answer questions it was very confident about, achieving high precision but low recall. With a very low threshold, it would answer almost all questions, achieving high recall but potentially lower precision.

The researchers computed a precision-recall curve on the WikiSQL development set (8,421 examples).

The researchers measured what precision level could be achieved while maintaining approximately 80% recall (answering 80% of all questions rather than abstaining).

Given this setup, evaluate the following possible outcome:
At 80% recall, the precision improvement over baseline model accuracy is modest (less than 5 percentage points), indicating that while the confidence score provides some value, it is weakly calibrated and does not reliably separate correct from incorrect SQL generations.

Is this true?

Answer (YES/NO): NO